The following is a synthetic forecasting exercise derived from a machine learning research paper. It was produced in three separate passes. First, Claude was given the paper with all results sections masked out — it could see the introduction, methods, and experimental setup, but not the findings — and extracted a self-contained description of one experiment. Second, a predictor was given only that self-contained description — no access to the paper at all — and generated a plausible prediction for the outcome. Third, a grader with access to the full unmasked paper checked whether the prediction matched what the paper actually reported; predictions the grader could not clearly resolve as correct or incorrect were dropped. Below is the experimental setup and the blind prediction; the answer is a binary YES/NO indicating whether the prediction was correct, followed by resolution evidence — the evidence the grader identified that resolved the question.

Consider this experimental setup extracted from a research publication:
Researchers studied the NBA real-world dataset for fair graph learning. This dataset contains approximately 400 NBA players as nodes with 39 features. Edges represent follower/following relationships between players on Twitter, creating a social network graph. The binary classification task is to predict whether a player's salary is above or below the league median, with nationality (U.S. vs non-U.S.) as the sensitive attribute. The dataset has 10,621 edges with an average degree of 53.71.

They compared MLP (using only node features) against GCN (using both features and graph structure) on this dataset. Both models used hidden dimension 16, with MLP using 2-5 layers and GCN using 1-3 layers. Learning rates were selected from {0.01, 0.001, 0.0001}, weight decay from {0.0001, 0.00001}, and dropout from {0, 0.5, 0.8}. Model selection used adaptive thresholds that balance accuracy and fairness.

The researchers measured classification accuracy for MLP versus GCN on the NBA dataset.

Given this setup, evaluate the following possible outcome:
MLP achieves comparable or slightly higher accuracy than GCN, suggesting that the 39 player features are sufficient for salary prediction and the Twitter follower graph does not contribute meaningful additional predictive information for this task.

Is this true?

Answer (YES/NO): NO